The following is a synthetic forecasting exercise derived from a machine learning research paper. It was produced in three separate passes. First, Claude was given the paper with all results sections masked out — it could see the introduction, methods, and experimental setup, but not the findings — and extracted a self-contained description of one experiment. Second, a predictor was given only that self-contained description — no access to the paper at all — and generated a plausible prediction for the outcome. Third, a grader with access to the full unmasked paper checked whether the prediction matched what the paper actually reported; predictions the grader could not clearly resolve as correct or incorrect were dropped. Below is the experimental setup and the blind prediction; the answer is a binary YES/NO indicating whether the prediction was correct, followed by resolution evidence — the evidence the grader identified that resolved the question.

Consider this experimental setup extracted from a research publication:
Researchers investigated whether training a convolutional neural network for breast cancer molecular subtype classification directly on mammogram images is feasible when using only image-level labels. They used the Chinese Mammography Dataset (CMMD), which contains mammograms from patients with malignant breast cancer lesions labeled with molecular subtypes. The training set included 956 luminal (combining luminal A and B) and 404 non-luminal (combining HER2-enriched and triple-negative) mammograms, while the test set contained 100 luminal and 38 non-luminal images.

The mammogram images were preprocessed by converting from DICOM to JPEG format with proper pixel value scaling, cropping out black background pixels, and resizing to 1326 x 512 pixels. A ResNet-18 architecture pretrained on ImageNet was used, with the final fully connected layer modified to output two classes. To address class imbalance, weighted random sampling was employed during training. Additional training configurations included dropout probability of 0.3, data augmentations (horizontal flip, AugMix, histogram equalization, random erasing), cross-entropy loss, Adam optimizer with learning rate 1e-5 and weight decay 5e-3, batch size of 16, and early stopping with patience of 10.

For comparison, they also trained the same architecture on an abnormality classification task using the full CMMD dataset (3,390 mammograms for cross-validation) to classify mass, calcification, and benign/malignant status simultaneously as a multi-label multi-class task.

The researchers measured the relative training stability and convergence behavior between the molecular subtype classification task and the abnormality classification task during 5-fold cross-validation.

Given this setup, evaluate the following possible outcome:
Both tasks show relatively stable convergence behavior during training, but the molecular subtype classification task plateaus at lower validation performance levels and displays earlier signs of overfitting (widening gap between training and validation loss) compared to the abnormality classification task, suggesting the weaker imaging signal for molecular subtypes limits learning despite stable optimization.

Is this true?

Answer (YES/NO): NO